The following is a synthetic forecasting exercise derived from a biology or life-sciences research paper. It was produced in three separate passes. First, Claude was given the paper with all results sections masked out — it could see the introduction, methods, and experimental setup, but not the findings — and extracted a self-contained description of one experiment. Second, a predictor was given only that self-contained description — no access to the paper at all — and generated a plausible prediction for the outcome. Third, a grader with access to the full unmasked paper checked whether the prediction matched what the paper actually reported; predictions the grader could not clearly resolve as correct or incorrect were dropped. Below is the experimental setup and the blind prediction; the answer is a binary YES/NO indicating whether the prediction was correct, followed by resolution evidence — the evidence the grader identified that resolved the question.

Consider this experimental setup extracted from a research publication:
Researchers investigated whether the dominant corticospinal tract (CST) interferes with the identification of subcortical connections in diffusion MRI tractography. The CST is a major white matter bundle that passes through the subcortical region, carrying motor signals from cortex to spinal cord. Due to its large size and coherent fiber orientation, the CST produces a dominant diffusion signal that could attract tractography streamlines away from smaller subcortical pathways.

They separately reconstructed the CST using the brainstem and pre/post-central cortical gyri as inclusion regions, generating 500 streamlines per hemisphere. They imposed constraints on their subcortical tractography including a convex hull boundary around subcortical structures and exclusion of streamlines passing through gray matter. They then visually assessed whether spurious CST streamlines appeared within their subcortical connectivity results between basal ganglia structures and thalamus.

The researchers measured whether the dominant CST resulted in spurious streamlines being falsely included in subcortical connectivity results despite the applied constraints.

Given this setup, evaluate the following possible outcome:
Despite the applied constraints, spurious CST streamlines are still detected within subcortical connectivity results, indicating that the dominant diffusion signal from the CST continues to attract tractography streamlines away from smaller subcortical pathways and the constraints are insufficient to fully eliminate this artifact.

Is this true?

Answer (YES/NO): YES